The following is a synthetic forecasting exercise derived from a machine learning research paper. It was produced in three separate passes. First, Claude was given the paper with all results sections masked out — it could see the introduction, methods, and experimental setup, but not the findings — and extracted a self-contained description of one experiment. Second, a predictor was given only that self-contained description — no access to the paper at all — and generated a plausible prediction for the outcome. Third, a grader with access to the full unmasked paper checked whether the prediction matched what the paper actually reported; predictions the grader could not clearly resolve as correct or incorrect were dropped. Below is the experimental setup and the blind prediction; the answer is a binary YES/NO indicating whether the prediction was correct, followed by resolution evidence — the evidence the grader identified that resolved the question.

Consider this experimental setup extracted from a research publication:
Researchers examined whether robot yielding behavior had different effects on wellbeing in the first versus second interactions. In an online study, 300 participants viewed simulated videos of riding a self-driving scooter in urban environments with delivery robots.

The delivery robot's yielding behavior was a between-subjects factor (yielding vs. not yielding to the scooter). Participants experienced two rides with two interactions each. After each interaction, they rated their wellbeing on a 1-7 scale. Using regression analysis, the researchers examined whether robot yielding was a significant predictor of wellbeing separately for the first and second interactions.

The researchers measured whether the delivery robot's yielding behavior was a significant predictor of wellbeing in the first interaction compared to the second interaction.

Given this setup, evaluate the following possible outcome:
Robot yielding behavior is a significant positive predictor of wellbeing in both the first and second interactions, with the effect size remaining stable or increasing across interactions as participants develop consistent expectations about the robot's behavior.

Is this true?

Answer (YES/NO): NO